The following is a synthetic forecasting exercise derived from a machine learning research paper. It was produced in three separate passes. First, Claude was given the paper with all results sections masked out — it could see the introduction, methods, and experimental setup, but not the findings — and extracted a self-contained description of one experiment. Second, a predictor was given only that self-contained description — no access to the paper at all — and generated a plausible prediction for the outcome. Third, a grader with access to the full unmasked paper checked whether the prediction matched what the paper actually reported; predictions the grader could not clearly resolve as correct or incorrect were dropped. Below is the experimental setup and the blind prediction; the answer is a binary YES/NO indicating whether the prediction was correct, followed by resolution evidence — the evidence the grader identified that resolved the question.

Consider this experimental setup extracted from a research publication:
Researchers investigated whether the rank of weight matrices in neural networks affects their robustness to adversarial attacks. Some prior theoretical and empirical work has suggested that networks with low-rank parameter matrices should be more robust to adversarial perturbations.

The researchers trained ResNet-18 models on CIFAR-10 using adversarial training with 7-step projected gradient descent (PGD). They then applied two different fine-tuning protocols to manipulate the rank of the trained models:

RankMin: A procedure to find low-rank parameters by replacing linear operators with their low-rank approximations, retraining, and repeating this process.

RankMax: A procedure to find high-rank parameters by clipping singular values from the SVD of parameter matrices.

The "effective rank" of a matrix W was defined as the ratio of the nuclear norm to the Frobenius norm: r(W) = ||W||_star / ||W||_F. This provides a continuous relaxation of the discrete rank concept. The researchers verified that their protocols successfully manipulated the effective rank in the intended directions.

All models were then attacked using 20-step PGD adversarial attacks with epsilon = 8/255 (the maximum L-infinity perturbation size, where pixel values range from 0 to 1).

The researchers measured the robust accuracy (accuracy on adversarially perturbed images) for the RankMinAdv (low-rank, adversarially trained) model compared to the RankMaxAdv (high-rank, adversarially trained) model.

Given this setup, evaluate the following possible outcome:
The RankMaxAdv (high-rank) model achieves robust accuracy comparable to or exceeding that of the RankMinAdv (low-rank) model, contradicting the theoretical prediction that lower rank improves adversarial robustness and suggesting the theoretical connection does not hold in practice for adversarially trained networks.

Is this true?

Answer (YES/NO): YES